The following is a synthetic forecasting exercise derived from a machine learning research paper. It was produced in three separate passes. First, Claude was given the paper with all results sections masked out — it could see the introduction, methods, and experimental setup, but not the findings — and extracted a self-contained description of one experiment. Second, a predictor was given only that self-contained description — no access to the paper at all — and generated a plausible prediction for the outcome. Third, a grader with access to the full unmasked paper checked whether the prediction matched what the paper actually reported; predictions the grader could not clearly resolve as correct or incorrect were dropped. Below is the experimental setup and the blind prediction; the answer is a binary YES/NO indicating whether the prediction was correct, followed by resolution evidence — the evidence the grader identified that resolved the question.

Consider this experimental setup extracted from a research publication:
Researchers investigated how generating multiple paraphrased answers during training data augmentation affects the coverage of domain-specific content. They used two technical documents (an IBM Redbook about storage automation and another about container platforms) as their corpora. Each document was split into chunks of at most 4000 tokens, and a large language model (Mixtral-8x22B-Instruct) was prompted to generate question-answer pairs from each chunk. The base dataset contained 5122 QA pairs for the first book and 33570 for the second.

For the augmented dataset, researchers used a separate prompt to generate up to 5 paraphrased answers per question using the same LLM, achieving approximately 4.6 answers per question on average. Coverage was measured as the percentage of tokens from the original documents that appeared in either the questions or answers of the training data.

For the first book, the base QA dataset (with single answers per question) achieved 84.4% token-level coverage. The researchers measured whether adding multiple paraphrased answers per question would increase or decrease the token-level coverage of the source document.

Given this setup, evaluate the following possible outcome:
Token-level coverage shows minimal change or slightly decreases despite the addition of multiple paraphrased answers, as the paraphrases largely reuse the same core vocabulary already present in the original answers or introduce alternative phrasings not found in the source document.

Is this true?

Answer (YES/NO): NO